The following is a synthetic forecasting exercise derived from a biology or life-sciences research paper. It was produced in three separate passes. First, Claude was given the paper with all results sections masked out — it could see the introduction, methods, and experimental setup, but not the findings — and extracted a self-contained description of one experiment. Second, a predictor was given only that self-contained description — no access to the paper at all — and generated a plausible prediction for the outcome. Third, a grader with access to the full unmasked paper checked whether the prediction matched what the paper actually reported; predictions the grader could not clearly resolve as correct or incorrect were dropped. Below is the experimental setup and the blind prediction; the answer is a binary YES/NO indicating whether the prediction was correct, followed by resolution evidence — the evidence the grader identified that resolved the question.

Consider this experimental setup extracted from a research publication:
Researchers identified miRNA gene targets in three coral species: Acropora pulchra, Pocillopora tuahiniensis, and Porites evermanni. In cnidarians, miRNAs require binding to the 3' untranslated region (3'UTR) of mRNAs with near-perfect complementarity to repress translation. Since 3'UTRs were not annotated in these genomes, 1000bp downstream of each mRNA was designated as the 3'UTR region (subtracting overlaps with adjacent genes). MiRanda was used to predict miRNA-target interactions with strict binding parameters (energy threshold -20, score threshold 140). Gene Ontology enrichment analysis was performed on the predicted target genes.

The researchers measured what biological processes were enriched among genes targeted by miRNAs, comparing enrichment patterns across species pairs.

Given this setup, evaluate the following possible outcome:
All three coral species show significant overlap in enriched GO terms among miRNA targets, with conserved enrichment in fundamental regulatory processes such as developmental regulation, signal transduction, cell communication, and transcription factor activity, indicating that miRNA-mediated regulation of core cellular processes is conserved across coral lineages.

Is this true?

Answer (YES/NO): NO